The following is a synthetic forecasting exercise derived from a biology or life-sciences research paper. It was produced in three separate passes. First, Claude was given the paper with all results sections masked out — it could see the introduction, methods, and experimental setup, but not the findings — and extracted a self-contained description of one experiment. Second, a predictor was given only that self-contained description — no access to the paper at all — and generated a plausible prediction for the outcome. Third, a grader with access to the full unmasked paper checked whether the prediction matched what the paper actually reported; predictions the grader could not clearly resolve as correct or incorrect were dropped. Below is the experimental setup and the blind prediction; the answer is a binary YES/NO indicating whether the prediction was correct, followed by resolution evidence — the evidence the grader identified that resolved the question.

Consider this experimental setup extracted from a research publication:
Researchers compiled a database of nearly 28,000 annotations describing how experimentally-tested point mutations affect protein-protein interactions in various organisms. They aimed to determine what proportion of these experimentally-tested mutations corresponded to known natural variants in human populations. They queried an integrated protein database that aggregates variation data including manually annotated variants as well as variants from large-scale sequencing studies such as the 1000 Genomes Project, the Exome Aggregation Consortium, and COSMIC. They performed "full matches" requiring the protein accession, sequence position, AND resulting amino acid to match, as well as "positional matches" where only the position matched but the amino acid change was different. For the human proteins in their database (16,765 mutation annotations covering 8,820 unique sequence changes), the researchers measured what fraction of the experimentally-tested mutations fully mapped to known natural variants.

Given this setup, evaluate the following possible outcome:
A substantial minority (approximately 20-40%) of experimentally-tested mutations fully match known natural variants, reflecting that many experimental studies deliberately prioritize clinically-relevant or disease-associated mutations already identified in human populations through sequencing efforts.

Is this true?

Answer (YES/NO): NO